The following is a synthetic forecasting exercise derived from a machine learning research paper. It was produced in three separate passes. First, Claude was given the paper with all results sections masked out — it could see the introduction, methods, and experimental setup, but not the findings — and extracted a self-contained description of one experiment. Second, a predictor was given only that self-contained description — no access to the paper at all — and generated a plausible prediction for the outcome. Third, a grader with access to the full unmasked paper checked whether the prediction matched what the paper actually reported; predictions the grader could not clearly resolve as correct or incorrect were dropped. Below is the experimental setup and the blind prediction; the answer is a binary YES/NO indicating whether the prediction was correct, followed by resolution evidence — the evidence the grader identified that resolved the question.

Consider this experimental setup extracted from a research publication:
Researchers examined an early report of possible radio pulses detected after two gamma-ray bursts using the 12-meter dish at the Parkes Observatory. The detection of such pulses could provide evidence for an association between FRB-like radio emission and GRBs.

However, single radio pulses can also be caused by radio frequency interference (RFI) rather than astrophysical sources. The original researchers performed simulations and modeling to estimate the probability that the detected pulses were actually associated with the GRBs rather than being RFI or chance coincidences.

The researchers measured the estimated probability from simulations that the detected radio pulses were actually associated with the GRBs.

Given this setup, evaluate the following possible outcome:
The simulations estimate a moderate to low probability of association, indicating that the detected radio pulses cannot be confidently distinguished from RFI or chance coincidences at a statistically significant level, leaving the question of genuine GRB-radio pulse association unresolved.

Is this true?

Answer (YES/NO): YES